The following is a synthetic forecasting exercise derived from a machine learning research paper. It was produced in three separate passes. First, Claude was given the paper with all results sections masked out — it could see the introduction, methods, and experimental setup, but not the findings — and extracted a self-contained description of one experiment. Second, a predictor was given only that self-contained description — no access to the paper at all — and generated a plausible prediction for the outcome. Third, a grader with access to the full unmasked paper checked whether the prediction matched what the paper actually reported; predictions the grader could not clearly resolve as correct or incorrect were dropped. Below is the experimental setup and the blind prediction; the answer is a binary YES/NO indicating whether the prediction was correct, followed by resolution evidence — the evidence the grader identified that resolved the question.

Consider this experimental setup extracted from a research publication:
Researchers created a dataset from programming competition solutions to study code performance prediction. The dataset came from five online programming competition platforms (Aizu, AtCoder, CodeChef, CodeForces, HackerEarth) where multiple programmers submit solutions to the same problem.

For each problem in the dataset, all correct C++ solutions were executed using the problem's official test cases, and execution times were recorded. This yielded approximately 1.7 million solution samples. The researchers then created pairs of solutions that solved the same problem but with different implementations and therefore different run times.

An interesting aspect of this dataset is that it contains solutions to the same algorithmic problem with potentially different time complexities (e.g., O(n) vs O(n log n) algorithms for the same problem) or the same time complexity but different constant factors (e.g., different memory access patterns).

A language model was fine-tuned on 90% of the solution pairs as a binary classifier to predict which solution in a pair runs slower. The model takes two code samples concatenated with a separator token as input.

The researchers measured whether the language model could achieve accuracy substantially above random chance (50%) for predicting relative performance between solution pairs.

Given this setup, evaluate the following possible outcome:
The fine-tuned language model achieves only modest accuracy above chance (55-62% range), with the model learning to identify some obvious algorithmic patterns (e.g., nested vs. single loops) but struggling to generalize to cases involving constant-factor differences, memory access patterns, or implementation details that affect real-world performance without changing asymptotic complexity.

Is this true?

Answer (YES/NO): NO